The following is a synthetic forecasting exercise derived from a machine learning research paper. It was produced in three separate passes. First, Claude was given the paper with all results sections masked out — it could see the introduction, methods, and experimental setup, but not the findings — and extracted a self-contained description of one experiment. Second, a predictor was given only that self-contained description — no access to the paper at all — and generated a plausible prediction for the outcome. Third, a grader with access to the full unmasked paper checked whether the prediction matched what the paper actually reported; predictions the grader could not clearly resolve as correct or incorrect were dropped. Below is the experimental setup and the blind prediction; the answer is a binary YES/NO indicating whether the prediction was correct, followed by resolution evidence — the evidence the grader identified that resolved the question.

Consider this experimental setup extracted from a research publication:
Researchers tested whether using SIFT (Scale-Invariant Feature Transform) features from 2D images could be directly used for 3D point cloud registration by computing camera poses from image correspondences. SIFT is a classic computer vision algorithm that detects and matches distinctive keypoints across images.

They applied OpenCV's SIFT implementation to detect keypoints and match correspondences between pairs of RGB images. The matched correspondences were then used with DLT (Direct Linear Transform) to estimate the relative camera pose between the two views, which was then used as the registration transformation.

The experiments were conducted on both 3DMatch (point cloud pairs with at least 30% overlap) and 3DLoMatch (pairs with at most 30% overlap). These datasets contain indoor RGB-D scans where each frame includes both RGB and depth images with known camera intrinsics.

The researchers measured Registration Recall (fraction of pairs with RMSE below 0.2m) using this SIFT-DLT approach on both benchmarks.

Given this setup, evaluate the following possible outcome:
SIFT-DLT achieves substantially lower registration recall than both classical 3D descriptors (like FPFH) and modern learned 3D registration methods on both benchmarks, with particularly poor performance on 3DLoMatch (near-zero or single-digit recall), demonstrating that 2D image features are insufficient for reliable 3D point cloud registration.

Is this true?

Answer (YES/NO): YES